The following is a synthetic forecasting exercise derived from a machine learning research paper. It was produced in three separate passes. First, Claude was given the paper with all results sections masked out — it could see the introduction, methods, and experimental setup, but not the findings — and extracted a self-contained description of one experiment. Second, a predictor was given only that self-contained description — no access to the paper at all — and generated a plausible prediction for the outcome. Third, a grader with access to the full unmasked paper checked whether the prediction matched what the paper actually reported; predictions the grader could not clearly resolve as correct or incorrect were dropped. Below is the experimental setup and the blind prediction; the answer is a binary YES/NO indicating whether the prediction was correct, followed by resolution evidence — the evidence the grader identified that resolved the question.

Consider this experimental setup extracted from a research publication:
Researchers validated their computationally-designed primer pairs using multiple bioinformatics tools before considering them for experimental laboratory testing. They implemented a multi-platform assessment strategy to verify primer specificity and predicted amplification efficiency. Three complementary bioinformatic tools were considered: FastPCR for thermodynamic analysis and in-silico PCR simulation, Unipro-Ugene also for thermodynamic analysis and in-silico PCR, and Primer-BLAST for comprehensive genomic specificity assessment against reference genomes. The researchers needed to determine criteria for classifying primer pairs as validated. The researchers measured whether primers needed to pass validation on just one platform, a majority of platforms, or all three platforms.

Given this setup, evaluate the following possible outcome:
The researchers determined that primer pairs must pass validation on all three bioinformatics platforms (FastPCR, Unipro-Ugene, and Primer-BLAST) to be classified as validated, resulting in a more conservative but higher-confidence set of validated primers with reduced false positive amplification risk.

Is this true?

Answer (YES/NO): YES